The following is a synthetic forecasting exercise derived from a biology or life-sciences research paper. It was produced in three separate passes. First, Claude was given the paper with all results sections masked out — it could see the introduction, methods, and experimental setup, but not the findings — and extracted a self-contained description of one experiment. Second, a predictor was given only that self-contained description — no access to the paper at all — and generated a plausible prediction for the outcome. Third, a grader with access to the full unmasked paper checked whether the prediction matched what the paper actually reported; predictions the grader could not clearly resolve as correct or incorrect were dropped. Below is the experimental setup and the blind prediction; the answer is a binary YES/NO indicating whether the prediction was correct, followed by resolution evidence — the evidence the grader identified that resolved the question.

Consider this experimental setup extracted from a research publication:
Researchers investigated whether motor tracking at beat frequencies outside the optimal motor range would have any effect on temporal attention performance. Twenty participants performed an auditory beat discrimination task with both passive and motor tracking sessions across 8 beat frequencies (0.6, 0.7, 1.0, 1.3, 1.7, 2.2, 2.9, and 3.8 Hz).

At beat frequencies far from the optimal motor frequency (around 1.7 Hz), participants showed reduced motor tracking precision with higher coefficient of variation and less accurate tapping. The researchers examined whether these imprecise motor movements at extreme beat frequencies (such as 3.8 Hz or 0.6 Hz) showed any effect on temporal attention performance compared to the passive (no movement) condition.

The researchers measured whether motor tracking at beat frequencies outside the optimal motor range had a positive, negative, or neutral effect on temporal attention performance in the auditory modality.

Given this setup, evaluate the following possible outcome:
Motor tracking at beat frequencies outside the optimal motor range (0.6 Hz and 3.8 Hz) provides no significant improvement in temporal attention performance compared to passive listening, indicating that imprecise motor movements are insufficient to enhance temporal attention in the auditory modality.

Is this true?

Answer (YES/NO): YES